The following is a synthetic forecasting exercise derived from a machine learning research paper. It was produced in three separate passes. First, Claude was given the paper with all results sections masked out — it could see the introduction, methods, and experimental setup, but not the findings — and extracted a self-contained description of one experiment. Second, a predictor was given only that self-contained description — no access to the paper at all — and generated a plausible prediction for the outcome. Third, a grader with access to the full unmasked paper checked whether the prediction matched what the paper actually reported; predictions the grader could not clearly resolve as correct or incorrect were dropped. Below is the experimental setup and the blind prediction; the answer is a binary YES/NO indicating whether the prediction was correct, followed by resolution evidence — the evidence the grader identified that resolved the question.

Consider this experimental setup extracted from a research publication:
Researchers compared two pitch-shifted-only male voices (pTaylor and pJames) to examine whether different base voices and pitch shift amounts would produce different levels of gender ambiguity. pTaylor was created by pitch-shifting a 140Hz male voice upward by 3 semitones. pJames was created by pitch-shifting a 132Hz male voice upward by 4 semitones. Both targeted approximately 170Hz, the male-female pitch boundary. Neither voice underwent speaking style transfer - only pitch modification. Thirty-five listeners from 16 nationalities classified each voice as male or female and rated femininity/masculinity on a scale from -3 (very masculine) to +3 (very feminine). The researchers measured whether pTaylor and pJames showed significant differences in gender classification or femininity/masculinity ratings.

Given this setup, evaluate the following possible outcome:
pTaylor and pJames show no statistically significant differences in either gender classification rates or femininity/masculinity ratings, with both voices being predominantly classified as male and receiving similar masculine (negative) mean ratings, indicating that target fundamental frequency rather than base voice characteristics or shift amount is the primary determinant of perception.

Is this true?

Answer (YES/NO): NO